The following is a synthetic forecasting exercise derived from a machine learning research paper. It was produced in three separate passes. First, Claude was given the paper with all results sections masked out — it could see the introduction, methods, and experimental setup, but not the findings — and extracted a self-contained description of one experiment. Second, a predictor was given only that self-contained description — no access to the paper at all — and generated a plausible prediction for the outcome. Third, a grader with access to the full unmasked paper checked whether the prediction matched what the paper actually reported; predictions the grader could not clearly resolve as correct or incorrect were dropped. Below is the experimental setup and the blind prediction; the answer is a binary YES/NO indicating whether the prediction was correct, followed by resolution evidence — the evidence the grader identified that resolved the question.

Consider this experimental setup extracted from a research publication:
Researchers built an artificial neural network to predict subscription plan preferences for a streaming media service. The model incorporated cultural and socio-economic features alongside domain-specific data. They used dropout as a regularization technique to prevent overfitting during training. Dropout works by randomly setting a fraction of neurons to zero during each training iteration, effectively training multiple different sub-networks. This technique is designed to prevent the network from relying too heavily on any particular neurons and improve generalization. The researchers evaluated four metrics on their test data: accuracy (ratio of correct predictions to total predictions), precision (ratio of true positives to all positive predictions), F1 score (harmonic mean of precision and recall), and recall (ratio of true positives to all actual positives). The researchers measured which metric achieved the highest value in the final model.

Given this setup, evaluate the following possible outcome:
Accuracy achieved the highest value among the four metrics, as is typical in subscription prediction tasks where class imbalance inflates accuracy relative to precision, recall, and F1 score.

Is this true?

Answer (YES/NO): YES